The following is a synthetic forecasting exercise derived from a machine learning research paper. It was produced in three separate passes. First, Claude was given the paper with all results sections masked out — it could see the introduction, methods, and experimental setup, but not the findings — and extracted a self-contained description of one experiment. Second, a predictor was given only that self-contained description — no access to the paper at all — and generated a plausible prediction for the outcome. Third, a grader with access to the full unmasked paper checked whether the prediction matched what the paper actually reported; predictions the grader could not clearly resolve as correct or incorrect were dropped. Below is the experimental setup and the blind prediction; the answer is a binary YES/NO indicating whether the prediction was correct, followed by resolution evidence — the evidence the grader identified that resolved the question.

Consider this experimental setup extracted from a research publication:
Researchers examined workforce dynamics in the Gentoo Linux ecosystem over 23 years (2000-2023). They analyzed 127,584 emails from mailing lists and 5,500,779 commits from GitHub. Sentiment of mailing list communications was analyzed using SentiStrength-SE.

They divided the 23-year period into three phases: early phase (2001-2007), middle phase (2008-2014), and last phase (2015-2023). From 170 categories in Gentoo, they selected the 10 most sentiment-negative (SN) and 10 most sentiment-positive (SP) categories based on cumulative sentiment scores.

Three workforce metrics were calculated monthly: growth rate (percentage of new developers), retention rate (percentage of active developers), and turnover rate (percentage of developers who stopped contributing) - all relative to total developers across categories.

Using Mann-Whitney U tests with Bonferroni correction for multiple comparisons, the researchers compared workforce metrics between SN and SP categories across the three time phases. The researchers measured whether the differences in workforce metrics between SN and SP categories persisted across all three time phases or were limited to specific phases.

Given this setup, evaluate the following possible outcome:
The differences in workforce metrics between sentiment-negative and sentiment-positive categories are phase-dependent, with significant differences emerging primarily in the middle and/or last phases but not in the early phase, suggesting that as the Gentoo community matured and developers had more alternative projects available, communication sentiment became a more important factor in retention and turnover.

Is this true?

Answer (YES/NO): NO